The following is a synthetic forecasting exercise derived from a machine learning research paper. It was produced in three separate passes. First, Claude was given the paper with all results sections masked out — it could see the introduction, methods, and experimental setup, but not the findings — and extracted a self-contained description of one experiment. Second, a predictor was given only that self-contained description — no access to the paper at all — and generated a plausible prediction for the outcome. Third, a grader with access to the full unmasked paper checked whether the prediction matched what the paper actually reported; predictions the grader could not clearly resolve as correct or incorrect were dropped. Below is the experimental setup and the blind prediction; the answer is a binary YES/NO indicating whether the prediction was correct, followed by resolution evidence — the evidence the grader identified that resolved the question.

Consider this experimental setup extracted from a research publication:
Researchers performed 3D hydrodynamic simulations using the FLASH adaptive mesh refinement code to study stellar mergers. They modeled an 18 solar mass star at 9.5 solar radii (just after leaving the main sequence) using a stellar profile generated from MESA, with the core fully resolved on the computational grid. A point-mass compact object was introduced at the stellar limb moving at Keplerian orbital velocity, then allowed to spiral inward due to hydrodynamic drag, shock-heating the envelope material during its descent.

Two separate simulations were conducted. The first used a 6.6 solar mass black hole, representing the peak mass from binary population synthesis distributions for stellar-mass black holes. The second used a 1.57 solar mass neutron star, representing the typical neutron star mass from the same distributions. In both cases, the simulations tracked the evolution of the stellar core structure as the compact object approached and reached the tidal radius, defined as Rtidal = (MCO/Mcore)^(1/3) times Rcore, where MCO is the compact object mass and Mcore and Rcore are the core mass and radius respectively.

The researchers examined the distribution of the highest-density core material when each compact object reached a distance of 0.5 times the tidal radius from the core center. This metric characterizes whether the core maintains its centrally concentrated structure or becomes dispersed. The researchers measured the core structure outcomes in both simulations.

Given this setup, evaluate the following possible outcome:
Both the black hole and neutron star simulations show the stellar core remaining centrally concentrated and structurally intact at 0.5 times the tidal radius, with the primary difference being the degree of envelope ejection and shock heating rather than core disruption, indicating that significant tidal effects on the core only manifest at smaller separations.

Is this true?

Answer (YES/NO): NO